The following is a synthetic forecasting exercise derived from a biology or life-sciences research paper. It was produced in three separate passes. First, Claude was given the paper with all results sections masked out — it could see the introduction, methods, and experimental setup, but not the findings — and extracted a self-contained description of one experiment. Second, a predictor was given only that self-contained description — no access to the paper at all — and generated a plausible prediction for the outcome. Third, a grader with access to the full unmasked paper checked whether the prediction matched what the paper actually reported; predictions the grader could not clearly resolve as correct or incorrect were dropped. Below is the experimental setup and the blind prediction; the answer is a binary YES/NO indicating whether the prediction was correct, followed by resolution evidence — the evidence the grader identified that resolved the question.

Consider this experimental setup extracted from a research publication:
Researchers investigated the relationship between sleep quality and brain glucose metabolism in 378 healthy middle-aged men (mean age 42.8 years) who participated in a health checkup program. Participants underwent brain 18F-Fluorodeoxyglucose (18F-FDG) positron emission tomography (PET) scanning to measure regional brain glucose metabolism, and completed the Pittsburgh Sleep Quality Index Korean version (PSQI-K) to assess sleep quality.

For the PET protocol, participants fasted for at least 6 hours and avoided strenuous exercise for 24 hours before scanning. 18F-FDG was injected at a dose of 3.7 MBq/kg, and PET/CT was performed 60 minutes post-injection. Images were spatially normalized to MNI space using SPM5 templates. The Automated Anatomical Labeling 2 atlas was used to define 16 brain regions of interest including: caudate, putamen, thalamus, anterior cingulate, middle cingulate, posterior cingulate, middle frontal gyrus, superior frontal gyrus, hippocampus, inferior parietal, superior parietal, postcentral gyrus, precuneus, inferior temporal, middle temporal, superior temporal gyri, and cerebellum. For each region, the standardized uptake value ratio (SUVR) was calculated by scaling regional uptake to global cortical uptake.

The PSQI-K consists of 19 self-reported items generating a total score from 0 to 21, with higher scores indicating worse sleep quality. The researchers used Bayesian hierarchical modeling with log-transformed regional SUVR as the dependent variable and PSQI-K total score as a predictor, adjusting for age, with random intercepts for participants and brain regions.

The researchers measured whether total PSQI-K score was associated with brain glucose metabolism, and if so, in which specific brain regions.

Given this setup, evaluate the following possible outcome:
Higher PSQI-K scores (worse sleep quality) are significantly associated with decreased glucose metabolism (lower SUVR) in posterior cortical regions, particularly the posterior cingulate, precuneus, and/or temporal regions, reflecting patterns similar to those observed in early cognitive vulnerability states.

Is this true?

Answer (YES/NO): YES